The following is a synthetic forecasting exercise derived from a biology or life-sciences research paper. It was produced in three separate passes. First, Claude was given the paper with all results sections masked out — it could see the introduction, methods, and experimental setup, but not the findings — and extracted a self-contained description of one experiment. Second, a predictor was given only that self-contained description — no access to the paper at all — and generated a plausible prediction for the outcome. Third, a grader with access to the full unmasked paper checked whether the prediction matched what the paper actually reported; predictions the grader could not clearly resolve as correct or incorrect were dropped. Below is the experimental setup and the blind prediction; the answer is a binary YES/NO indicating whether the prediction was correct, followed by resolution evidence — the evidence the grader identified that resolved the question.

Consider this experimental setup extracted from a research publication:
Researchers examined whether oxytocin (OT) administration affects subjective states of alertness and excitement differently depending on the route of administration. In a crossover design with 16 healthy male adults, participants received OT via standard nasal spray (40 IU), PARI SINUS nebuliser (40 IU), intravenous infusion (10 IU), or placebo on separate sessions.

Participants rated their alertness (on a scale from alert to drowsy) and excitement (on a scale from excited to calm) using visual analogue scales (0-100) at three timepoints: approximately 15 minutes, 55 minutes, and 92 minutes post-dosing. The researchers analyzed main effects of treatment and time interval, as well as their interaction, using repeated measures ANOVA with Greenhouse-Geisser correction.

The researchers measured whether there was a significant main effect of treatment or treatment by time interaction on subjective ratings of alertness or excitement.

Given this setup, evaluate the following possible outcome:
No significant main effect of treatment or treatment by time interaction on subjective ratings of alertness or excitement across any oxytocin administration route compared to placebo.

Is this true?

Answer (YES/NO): YES